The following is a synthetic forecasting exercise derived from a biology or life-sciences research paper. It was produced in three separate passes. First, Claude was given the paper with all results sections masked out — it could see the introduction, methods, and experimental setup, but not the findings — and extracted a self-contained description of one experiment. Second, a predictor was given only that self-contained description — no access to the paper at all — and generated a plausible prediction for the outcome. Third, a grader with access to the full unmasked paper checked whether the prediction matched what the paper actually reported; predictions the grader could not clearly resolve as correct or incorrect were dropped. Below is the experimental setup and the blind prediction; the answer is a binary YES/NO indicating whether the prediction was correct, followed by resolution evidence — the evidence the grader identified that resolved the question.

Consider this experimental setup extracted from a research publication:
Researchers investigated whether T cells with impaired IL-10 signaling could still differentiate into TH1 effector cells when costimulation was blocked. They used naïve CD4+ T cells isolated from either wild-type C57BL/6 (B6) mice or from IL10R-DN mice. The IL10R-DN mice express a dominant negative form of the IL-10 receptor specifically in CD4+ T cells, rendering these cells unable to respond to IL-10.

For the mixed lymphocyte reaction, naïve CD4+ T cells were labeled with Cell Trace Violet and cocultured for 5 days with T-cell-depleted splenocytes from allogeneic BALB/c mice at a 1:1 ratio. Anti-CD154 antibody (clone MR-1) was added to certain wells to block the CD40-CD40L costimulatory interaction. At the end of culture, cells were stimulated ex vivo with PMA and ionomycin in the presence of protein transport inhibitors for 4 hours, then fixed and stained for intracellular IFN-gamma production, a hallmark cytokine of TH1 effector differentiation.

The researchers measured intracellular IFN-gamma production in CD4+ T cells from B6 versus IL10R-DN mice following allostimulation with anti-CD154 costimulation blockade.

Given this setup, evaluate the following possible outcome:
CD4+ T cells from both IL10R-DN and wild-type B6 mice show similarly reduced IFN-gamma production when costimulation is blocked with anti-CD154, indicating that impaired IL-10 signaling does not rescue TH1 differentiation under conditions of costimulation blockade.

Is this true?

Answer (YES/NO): NO